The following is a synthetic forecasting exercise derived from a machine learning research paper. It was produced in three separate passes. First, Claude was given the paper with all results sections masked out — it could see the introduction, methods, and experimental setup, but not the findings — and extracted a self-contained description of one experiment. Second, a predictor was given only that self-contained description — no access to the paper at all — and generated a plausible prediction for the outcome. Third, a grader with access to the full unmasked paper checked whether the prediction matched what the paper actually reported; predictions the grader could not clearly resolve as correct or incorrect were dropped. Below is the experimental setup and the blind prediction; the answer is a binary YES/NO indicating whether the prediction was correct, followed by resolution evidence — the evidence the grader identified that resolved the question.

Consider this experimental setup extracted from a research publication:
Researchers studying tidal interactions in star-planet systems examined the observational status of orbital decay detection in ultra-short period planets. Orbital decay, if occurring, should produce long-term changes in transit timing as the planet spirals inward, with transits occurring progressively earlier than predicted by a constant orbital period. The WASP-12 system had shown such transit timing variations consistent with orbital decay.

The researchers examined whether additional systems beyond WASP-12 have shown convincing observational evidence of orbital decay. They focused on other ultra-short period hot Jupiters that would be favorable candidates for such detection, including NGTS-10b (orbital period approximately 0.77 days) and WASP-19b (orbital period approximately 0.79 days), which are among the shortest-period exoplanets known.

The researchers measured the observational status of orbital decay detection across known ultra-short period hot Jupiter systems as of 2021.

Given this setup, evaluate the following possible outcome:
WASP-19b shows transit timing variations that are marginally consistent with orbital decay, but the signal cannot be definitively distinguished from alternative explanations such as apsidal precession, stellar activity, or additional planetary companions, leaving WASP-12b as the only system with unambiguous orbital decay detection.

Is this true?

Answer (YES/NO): NO